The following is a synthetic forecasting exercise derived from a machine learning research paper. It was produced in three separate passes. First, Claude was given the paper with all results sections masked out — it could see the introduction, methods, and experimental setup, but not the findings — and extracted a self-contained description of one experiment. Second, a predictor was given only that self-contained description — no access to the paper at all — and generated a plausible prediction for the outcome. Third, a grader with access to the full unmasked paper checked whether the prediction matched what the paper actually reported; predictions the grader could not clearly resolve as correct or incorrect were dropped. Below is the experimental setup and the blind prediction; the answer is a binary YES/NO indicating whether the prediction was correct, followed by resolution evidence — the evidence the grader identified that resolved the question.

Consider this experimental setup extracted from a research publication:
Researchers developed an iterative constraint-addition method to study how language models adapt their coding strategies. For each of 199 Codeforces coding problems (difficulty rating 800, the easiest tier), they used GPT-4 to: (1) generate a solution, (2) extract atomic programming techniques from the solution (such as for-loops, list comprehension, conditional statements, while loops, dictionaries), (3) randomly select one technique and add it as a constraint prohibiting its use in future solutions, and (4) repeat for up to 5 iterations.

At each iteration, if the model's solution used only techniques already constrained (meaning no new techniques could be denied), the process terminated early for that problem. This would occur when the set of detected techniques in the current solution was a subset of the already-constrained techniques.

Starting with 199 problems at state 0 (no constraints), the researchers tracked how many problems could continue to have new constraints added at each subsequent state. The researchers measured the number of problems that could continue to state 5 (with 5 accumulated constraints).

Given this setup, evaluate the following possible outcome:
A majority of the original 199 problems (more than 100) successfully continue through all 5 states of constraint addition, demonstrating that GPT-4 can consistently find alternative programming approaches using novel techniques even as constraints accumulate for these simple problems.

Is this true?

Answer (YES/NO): NO